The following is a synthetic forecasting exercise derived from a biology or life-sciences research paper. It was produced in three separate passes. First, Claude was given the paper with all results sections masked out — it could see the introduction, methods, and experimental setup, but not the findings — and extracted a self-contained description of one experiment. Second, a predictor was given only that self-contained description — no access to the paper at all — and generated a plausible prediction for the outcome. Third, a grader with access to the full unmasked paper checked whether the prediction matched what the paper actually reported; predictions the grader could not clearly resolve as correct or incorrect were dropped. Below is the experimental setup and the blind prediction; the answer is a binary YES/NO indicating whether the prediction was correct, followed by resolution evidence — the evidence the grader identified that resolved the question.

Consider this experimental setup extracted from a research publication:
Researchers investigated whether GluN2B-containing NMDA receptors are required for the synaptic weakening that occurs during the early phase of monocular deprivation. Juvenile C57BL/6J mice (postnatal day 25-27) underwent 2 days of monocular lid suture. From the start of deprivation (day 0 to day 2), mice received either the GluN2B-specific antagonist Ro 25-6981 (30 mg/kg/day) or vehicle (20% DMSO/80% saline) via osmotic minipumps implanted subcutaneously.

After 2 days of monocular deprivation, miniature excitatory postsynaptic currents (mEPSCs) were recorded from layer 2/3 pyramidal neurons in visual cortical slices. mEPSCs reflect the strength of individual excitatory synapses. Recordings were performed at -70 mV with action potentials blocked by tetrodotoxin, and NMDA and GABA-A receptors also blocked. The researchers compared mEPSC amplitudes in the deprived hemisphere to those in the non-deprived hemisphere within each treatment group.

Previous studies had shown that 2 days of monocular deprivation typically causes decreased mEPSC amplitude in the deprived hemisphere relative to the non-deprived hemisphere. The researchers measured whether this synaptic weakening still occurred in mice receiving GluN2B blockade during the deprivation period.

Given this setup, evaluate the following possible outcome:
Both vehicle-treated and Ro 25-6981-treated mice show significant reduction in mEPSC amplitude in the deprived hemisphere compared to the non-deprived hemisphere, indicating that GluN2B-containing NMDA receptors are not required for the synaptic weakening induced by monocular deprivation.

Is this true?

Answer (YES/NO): NO